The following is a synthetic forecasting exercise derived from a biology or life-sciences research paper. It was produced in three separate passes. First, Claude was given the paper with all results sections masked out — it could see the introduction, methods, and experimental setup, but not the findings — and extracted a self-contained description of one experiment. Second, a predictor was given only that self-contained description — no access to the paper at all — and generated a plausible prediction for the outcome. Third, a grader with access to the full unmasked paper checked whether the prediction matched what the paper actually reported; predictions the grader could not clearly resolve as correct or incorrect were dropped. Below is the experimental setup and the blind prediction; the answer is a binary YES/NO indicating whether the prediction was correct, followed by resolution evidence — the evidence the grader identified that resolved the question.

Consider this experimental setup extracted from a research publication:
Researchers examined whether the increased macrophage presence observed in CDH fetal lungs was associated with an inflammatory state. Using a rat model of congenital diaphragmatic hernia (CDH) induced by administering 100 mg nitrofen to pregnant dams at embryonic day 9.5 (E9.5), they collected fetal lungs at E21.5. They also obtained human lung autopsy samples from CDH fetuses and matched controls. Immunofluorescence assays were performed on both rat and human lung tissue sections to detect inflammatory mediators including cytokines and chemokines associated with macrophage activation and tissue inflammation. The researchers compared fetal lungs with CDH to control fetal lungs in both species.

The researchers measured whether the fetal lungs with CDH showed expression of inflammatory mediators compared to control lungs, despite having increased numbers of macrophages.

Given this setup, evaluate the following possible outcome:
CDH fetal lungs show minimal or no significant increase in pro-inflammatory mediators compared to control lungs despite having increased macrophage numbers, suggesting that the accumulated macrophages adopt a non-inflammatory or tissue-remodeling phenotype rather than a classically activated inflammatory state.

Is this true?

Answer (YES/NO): NO